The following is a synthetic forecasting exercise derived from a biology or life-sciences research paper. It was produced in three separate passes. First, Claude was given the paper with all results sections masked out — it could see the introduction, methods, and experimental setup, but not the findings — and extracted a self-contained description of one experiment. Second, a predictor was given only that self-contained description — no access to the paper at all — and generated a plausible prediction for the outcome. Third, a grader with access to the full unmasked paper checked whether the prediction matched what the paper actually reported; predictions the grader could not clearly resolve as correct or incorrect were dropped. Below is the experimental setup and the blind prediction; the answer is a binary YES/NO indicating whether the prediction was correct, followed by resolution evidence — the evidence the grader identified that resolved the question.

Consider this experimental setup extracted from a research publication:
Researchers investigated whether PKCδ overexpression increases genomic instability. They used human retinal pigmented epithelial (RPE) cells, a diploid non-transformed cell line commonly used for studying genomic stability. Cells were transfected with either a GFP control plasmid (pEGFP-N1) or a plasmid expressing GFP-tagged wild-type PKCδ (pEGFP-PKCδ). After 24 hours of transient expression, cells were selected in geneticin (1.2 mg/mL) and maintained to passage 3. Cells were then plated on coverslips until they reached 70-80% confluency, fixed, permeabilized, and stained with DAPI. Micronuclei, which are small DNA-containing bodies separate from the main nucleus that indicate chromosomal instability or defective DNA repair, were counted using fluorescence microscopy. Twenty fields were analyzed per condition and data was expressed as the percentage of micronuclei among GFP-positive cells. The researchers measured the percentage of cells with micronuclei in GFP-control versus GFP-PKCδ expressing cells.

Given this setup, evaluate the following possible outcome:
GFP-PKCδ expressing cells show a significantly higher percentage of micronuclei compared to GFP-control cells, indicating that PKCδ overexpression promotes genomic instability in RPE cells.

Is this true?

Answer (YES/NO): YES